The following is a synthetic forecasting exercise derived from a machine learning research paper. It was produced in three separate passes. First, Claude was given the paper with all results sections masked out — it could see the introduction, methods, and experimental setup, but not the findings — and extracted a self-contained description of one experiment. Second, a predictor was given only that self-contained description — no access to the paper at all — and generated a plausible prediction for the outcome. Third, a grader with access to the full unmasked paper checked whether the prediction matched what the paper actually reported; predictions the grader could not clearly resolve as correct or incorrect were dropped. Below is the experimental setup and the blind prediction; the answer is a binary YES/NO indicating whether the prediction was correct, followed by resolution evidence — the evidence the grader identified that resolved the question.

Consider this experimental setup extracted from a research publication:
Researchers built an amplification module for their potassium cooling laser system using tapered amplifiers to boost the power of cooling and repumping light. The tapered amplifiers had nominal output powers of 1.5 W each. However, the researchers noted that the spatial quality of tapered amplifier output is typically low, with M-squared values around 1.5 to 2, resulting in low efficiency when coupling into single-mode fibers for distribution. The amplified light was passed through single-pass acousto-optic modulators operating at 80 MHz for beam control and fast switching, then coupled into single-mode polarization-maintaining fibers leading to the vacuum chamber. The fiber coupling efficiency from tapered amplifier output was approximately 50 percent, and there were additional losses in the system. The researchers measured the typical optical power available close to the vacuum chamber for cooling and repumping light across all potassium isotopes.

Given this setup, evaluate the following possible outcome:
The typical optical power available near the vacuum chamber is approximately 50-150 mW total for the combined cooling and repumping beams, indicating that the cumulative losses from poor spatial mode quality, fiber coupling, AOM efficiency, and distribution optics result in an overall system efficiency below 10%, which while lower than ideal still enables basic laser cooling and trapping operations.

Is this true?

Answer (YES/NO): NO